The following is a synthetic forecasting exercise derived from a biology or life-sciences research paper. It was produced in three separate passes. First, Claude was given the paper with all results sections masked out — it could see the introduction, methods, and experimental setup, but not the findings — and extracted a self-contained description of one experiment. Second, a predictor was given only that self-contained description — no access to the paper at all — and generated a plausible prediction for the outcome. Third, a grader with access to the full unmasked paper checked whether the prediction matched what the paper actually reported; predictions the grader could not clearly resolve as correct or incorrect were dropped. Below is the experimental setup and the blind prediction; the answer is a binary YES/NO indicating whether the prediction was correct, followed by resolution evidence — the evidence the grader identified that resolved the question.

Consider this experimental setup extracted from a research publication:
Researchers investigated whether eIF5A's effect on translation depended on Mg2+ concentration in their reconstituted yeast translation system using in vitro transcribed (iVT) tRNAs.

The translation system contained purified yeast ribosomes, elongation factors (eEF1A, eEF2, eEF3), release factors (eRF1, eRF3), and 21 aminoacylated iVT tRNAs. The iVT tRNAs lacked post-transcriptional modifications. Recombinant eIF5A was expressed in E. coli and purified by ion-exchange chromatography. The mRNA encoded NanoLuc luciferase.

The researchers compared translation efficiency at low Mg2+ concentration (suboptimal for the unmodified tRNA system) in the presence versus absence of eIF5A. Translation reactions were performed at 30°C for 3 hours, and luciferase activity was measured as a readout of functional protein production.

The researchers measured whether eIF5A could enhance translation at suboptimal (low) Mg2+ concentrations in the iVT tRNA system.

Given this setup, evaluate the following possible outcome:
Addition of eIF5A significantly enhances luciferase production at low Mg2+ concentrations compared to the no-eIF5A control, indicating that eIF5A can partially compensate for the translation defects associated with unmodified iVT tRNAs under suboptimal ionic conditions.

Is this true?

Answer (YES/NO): YES